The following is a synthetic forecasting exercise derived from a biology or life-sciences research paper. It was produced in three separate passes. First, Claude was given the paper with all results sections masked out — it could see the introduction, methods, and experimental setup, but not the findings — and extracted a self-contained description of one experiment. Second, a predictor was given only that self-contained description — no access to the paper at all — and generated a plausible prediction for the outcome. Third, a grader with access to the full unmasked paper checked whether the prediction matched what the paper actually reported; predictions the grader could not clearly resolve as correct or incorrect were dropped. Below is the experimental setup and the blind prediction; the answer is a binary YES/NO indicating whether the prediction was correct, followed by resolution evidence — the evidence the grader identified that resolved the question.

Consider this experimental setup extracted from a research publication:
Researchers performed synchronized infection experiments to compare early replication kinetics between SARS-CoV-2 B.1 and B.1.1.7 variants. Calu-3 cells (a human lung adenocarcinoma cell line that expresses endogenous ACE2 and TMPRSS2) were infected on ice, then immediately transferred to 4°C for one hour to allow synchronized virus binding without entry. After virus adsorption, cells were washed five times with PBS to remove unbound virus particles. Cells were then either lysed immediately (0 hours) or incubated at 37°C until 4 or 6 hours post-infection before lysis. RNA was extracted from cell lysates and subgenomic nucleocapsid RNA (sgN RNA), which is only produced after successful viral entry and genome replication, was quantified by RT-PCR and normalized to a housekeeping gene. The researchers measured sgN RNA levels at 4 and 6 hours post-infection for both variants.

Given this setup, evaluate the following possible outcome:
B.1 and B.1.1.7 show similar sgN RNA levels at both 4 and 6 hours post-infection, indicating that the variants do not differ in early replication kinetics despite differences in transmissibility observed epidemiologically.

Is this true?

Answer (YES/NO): NO